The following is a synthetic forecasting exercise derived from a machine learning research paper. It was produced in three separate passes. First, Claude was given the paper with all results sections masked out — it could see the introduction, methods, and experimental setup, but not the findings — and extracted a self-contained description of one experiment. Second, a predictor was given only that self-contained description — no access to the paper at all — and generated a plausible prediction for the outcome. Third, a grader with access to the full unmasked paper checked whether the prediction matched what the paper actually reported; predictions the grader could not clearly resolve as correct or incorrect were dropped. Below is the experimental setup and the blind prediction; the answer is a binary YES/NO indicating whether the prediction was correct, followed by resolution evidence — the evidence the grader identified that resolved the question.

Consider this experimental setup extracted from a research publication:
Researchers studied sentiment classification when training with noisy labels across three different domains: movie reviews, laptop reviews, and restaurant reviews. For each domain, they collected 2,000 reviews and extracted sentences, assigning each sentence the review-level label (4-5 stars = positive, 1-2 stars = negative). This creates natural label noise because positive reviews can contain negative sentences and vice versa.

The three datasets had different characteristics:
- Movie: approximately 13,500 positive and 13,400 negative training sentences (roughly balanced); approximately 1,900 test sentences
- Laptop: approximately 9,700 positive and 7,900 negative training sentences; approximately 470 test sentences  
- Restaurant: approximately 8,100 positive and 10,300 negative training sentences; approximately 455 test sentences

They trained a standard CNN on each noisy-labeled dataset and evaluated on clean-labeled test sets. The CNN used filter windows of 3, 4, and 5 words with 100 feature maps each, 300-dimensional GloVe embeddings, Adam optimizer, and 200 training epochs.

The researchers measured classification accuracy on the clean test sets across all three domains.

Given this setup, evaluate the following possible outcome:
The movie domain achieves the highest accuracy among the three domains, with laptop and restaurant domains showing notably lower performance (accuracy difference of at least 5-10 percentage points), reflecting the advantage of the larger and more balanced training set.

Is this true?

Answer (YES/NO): NO